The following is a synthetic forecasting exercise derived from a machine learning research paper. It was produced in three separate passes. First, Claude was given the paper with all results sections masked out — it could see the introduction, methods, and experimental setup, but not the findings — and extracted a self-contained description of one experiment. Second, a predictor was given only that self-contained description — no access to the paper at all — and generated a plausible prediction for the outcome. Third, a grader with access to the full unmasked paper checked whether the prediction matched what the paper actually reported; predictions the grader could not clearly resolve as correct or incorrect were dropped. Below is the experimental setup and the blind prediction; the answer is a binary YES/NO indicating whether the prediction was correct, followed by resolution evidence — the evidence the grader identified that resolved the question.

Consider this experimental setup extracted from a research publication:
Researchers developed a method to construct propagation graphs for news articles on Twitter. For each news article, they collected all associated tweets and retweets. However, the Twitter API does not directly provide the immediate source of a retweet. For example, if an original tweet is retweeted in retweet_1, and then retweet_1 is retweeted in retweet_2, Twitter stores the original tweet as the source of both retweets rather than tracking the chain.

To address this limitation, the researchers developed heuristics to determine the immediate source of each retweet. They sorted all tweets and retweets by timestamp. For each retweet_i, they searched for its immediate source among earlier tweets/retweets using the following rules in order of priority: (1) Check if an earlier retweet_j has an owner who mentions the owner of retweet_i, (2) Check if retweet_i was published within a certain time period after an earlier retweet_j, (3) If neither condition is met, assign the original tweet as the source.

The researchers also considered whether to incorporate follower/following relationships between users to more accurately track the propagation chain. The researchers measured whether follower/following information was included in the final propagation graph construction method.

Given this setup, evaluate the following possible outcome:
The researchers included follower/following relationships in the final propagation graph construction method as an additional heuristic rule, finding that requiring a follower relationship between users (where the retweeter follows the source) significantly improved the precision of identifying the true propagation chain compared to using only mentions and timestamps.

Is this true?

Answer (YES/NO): NO